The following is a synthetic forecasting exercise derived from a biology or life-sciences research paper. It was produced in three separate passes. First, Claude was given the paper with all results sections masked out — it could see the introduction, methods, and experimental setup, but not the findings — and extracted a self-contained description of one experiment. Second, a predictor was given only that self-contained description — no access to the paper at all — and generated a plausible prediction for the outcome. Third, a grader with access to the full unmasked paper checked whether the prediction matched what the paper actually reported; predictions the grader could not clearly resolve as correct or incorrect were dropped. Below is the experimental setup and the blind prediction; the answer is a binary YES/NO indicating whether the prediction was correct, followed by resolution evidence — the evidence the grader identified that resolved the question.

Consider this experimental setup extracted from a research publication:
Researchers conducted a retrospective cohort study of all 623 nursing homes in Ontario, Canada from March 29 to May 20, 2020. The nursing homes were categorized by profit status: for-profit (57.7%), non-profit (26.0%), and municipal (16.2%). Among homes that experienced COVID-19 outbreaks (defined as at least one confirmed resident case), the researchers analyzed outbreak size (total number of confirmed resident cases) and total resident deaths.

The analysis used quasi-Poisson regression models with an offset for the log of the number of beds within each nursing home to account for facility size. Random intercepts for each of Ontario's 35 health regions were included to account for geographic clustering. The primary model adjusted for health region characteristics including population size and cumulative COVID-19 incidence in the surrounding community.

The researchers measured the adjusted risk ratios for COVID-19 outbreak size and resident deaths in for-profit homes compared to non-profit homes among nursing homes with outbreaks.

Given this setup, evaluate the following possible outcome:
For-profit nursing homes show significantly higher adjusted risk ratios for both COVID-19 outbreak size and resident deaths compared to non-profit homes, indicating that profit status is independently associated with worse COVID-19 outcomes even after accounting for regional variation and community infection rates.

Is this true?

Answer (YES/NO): YES